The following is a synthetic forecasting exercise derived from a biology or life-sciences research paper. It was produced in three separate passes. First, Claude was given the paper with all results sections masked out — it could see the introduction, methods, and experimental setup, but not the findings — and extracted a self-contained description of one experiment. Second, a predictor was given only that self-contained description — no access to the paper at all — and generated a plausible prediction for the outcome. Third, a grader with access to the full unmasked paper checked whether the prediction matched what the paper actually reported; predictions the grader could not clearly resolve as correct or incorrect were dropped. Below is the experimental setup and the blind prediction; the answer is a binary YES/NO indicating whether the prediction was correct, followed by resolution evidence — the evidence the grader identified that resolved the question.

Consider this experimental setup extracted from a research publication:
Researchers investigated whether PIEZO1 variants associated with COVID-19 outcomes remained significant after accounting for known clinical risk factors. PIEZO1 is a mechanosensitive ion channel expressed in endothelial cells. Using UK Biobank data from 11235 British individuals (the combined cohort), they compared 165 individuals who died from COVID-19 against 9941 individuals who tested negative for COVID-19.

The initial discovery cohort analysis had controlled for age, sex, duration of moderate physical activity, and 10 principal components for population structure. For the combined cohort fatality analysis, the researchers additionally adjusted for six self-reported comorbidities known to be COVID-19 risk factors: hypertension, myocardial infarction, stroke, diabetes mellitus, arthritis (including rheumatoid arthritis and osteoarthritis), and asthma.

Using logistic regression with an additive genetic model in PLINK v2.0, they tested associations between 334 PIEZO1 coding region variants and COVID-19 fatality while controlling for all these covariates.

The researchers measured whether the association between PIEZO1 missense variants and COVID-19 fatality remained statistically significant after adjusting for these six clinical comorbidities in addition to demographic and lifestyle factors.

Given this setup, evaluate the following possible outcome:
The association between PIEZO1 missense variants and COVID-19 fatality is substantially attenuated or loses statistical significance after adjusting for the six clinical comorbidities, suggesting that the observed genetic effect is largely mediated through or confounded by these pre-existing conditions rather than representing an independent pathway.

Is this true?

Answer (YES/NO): NO